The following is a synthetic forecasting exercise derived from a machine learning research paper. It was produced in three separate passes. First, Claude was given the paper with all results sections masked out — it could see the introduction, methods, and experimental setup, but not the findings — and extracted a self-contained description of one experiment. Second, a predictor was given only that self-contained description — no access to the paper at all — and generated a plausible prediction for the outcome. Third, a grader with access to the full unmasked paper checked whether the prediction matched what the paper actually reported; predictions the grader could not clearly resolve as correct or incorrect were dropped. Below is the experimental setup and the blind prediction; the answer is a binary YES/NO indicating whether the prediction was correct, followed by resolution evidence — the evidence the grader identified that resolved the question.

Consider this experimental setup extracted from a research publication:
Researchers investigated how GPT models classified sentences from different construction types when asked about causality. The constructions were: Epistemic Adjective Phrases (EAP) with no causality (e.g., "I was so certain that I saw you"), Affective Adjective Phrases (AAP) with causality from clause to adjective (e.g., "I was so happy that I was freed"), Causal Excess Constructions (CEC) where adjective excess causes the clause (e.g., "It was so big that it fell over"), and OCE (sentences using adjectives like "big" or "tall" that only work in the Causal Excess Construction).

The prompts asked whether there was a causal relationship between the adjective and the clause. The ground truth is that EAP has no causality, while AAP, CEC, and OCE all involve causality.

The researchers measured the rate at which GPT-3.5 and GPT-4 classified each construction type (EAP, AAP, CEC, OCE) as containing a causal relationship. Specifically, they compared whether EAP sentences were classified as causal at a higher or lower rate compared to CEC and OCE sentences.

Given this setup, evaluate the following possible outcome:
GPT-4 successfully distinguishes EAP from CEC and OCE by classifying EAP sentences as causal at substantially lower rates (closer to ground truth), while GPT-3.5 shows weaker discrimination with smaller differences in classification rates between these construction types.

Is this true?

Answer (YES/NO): NO